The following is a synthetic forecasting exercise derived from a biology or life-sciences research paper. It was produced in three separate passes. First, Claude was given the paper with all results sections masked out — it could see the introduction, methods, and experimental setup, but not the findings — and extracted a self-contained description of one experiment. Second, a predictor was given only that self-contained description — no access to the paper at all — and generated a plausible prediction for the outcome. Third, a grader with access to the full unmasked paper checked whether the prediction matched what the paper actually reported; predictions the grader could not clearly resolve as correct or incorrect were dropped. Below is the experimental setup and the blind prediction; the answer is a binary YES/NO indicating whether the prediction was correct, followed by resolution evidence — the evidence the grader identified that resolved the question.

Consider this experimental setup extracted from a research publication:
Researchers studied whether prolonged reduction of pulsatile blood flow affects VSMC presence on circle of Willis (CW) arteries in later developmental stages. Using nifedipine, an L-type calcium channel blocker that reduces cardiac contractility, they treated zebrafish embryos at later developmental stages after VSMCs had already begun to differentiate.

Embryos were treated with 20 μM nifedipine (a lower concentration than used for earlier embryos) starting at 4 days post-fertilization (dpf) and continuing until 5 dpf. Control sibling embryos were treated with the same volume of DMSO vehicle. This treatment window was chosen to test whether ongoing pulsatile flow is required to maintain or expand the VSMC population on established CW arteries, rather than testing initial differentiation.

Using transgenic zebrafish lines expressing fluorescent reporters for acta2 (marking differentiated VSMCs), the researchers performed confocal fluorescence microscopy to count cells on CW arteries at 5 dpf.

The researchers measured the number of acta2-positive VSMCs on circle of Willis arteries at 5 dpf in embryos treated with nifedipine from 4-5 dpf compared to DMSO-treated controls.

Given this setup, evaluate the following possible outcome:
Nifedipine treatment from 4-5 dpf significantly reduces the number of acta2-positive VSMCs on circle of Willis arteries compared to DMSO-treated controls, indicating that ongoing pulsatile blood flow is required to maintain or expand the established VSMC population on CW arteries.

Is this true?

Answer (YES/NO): NO